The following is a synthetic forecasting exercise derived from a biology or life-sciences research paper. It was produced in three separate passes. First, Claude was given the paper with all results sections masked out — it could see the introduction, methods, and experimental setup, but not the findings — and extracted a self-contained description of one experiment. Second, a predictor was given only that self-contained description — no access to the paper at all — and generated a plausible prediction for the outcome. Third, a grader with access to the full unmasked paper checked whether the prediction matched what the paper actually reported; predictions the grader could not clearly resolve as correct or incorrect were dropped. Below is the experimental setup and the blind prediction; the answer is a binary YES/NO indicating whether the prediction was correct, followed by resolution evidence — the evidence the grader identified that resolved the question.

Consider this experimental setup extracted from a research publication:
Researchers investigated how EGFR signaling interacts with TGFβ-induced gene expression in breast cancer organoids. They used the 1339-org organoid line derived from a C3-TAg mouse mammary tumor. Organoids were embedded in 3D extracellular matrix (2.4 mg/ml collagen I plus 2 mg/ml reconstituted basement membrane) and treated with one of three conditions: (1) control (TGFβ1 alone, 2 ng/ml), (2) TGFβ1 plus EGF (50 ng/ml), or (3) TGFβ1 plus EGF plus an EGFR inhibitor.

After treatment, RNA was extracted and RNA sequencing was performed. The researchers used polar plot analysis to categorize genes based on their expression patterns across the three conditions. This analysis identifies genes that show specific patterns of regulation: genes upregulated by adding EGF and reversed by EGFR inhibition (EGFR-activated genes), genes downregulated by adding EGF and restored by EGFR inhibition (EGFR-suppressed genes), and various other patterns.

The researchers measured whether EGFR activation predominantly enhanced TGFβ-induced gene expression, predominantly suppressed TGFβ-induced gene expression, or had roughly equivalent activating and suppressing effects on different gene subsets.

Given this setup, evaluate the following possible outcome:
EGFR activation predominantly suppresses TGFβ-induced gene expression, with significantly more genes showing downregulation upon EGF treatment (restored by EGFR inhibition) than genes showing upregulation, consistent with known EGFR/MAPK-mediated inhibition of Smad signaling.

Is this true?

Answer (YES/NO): NO